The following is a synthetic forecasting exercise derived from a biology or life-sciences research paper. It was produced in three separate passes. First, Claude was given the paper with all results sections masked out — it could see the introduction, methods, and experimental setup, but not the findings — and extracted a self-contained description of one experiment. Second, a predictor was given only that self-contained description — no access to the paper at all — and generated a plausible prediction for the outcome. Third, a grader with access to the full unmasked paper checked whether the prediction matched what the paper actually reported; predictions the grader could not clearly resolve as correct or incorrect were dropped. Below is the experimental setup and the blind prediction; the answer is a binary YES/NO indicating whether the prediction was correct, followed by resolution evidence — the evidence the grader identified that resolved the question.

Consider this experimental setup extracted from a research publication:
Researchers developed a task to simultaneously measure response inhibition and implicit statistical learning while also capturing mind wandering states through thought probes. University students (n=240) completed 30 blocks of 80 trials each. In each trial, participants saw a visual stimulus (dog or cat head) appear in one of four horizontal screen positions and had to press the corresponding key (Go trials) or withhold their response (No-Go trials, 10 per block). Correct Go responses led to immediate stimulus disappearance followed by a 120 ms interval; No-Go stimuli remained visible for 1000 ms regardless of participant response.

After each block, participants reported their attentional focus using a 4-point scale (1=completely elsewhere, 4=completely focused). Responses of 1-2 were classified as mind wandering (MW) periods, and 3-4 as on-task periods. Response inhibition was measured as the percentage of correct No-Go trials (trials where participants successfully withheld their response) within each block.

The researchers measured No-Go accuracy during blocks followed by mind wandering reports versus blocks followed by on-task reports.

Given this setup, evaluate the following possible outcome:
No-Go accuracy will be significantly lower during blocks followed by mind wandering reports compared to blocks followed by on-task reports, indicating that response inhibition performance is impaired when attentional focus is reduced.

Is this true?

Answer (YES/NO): YES